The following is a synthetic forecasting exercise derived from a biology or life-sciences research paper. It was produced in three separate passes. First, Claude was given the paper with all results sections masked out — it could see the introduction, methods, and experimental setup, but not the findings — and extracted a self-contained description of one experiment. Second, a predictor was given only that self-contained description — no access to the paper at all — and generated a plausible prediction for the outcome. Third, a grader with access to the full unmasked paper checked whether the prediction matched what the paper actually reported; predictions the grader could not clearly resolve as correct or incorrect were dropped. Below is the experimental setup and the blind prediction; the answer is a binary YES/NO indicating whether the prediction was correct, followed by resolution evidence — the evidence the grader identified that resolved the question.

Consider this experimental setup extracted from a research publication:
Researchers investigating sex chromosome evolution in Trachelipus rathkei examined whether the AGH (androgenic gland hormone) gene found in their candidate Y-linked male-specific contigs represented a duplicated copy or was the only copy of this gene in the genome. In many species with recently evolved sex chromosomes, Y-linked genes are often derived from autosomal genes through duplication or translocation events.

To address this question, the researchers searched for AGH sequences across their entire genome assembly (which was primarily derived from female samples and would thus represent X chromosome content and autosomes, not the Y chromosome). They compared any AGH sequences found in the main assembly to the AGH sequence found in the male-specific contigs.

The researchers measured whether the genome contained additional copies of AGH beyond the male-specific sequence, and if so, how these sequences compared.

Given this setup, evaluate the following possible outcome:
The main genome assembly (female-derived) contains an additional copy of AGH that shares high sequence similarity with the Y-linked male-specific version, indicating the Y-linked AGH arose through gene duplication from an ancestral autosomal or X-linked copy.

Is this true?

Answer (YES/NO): YES